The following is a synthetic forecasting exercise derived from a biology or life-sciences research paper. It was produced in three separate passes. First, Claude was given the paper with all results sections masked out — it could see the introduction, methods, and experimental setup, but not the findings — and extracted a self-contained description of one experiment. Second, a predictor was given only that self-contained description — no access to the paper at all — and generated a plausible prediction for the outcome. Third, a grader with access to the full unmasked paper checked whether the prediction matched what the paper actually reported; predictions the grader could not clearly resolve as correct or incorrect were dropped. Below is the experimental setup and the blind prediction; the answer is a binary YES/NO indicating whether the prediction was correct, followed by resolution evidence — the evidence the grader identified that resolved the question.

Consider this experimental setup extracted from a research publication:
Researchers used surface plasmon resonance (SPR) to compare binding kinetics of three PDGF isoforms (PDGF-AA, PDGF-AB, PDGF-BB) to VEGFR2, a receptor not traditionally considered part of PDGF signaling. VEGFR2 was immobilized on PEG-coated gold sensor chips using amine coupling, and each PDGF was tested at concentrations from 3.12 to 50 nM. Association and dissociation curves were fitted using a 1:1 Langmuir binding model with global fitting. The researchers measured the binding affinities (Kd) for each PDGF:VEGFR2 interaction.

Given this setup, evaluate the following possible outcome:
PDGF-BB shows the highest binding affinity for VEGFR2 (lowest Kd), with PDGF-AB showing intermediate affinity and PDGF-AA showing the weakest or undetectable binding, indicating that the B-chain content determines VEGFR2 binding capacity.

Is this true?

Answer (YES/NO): NO